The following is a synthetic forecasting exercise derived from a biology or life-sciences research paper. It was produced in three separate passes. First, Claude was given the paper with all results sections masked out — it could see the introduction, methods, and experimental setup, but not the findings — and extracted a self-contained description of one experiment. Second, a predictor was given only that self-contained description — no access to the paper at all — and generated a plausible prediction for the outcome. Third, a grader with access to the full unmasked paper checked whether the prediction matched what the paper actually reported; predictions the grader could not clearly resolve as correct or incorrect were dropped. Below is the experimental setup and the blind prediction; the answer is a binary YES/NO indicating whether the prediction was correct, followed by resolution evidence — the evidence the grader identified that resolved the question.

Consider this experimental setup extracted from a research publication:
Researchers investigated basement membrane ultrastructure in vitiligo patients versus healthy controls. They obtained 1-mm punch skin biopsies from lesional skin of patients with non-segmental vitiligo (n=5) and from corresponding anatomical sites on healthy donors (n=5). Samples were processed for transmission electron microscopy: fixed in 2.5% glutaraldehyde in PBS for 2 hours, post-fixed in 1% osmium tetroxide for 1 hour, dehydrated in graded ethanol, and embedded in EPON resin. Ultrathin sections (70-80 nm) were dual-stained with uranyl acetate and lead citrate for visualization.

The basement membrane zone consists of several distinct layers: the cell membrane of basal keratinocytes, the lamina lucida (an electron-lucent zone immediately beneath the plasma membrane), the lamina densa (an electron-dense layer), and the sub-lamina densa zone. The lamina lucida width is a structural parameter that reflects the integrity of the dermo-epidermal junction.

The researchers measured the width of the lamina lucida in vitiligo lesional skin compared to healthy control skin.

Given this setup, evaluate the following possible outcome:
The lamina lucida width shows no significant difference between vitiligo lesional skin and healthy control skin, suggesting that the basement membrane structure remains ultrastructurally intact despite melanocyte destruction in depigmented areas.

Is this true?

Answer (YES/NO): YES